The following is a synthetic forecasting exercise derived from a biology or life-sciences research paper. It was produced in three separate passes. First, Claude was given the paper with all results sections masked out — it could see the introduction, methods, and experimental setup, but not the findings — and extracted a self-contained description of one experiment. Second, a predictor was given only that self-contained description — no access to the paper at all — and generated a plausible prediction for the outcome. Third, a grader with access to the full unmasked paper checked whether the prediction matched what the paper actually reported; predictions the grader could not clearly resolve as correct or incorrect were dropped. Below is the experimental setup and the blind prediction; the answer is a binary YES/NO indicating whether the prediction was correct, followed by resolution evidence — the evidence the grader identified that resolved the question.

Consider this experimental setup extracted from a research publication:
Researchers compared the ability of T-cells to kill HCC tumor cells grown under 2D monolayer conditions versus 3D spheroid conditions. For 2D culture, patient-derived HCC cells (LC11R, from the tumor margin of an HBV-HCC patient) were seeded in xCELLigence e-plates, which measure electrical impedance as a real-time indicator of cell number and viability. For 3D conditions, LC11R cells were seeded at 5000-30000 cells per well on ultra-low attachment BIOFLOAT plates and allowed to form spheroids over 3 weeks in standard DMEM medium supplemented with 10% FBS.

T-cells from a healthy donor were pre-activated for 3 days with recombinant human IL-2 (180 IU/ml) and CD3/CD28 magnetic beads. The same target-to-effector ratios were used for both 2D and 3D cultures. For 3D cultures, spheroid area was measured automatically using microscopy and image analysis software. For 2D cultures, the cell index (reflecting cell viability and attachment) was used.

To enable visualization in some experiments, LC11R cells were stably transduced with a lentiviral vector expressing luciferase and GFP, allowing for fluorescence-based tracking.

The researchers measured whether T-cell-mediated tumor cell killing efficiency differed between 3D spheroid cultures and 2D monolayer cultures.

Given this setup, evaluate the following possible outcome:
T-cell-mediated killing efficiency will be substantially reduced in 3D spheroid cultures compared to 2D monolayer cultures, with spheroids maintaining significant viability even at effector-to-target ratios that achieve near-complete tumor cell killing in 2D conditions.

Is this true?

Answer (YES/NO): NO